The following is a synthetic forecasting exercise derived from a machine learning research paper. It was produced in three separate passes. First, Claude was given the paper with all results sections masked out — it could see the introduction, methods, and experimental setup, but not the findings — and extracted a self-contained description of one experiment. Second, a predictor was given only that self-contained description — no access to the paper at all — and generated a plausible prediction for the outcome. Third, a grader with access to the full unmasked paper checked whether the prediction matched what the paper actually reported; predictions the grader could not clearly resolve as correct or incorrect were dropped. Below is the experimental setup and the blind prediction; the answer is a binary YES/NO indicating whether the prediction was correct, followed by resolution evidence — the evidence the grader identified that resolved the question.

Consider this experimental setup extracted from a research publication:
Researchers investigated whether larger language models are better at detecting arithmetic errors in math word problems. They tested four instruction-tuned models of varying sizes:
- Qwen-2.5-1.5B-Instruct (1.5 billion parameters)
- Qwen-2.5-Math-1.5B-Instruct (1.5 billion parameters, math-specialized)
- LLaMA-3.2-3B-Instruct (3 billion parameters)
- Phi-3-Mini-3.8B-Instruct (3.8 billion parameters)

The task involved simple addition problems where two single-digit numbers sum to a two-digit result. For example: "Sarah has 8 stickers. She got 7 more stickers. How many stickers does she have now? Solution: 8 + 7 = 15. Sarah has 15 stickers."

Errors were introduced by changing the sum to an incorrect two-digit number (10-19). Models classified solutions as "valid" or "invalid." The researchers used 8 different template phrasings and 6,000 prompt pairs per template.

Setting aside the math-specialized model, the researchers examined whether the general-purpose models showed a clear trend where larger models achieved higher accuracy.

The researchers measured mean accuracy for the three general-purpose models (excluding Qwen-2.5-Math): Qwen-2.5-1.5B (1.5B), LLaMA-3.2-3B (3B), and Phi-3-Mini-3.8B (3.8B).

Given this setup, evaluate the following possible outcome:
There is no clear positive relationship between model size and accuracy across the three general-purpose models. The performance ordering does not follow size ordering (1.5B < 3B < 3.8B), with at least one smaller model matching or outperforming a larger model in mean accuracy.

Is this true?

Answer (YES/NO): NO